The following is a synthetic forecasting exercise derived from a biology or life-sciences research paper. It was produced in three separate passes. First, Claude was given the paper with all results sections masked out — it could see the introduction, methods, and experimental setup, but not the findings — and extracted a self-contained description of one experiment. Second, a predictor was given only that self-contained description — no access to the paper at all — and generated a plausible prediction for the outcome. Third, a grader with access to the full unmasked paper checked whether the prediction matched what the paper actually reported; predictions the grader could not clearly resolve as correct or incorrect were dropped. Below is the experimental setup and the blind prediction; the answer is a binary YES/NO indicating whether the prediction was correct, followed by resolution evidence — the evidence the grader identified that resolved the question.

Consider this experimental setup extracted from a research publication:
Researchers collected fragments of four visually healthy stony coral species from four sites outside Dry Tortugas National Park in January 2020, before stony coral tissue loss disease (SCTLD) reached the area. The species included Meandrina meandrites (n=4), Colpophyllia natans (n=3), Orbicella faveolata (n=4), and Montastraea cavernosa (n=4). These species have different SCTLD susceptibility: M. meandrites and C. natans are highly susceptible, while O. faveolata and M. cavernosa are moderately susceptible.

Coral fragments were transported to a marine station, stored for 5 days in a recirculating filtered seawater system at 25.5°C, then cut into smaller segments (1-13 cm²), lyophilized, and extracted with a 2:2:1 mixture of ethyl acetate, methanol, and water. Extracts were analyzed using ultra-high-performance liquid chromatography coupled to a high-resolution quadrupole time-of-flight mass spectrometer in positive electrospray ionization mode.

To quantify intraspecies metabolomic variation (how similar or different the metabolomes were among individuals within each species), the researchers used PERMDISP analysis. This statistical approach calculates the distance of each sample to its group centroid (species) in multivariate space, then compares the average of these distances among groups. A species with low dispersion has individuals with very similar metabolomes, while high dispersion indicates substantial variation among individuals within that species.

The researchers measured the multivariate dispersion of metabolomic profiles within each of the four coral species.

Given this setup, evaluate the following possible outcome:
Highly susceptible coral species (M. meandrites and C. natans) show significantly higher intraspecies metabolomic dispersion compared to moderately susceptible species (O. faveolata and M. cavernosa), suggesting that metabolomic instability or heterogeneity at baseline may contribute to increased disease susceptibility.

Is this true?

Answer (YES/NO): NO